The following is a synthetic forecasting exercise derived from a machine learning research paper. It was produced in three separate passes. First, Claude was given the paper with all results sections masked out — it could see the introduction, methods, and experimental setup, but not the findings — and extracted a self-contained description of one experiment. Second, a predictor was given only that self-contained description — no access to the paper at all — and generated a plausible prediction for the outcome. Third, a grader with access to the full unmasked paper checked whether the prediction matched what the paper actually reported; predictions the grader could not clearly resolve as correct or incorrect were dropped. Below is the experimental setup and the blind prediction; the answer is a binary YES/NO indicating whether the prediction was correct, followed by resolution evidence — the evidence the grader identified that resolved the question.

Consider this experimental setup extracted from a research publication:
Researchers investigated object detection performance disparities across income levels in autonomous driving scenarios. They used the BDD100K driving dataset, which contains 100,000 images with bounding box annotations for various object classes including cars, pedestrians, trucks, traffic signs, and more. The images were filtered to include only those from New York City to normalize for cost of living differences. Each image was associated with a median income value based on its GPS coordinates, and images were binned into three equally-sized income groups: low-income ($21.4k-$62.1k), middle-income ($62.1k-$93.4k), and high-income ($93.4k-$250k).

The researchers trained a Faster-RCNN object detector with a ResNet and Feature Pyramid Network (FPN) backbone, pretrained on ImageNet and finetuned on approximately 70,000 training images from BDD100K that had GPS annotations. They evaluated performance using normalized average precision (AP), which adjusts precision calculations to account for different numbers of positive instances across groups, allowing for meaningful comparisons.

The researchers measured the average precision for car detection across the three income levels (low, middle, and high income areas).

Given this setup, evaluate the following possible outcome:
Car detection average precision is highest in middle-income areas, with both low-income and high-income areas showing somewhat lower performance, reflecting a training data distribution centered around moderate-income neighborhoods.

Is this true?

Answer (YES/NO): NO